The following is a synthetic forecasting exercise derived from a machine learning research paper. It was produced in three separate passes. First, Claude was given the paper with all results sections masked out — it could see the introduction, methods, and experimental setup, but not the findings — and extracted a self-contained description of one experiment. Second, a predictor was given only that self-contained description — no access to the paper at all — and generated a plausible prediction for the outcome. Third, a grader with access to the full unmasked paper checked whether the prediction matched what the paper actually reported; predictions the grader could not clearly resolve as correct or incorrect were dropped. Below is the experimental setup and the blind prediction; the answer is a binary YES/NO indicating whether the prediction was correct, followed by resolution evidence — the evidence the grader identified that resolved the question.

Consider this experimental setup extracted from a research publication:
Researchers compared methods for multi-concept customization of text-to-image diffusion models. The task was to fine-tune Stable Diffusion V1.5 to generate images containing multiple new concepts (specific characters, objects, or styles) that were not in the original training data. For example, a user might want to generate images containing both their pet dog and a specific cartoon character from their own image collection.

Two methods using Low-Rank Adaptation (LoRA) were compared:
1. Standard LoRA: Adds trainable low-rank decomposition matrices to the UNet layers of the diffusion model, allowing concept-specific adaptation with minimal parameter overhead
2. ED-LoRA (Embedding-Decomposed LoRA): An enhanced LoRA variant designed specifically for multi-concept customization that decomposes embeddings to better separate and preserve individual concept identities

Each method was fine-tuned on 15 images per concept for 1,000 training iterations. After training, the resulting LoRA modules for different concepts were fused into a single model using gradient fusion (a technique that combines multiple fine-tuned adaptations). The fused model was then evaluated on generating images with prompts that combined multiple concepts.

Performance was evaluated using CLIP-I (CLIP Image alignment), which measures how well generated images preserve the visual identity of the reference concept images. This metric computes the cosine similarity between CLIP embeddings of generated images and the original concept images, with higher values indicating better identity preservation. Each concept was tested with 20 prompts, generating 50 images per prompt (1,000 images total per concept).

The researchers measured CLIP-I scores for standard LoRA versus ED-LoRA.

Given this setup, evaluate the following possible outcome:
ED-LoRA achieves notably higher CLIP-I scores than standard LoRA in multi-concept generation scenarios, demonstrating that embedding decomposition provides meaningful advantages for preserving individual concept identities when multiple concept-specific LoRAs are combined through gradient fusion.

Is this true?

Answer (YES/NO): YES